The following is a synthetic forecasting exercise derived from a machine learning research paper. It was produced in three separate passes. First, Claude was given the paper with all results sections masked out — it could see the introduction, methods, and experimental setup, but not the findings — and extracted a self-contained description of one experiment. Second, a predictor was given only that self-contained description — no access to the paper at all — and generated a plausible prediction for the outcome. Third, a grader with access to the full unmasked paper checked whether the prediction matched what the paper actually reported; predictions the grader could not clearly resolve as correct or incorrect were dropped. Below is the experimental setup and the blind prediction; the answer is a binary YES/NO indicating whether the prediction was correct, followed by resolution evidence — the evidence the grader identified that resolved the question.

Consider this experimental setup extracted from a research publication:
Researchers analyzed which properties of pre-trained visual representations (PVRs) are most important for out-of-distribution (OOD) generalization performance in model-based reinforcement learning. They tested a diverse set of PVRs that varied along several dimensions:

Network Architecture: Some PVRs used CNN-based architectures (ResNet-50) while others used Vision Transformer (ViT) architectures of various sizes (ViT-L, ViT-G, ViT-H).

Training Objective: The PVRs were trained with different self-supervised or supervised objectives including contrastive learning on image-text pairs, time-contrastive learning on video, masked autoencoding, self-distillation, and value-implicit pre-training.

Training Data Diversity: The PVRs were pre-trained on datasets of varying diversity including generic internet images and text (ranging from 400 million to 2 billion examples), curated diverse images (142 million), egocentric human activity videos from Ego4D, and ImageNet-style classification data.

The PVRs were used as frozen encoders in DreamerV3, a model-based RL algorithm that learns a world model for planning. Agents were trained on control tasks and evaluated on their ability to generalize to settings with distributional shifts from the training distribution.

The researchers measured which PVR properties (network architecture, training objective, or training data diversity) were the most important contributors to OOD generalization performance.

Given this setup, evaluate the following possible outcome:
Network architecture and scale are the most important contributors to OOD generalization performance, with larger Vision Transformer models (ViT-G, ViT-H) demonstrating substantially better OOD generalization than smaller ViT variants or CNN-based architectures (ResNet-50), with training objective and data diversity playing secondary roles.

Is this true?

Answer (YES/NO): NO